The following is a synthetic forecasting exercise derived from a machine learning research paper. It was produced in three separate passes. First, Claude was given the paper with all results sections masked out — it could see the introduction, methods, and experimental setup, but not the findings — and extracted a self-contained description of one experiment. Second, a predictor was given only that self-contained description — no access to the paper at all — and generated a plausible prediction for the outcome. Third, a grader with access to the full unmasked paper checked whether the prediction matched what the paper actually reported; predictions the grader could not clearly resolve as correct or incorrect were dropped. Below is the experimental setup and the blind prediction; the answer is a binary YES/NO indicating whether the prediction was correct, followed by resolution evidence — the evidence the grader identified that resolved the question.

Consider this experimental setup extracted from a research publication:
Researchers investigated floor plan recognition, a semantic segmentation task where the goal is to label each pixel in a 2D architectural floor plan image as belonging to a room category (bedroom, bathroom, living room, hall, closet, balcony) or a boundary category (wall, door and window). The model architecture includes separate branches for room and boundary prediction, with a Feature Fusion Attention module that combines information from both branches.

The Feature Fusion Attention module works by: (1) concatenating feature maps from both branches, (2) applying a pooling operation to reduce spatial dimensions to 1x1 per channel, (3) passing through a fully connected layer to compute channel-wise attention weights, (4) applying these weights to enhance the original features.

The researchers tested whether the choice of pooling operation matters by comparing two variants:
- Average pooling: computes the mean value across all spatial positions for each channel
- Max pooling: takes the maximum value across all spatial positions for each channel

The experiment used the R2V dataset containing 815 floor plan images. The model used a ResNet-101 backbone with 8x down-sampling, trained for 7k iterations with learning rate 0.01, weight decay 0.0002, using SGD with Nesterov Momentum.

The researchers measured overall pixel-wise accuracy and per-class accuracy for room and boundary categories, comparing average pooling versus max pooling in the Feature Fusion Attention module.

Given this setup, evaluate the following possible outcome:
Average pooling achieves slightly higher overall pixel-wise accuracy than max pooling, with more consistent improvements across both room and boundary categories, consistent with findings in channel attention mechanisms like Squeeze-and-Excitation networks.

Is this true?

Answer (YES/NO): NO